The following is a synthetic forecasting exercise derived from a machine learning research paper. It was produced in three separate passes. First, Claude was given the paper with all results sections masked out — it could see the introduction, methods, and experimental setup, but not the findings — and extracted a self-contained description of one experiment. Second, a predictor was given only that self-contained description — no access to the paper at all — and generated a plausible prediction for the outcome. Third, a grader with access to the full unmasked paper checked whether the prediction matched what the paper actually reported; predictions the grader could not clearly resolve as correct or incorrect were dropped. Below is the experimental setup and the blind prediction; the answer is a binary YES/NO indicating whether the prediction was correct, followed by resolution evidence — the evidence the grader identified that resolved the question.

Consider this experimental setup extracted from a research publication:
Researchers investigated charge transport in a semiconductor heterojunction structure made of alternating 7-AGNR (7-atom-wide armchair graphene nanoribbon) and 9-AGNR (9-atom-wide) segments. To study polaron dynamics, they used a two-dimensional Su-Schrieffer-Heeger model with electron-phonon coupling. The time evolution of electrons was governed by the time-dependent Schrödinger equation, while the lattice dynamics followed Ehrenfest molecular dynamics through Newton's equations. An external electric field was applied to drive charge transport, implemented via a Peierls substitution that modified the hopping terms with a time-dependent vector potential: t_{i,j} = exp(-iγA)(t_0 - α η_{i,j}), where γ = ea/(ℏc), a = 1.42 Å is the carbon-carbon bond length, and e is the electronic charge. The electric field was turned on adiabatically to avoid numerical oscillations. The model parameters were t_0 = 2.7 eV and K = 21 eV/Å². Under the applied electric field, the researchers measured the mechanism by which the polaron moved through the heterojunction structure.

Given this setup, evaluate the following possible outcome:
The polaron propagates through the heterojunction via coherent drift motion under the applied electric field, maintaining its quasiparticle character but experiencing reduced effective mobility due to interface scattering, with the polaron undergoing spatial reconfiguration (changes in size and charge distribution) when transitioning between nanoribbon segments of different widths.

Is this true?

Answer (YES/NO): NO